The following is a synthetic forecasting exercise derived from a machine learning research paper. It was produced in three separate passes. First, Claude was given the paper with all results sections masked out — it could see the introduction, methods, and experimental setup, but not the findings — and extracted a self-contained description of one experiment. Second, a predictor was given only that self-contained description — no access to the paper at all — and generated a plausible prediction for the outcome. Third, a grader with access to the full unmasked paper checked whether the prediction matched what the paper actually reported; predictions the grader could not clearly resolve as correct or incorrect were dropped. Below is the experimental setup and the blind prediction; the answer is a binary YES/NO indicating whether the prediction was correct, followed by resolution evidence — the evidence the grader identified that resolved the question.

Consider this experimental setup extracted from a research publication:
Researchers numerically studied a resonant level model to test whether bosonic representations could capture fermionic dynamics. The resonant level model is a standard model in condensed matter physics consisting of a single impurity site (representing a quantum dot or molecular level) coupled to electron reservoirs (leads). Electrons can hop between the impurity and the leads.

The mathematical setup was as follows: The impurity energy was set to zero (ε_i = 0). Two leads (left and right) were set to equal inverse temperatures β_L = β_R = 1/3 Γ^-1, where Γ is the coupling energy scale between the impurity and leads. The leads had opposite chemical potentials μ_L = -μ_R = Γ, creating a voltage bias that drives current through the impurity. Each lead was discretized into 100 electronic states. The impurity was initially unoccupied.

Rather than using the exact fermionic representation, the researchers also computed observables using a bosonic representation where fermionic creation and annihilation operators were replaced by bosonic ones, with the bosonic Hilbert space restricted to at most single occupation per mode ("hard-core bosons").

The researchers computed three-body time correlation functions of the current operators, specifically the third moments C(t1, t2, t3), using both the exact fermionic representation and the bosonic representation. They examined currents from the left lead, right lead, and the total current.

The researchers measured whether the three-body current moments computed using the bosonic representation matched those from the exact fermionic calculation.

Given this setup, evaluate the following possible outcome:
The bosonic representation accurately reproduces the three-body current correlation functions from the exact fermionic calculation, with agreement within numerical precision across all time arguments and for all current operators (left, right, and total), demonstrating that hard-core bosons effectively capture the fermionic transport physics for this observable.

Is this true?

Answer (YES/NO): NO